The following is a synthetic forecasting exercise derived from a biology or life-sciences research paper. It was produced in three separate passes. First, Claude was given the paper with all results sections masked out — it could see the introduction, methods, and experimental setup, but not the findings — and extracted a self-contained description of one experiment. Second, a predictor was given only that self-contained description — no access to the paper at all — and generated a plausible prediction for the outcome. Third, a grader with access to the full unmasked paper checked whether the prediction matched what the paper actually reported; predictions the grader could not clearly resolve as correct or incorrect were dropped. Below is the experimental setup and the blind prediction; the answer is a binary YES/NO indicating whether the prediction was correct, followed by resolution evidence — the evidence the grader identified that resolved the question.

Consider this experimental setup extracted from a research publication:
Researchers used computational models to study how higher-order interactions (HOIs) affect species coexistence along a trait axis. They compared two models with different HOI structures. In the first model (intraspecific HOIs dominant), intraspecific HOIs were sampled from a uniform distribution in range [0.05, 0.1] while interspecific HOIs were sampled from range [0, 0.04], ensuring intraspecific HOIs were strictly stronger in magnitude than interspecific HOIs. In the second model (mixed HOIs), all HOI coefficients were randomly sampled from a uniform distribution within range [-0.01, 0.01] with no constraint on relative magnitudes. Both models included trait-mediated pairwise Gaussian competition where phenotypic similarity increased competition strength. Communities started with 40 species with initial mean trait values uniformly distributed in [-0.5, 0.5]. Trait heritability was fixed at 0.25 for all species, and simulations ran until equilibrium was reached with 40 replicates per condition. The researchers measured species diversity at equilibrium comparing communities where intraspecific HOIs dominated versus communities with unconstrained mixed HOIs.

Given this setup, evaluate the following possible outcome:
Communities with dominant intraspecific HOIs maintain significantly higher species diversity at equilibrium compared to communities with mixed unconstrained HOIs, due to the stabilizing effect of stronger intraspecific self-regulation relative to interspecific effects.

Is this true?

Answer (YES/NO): YES